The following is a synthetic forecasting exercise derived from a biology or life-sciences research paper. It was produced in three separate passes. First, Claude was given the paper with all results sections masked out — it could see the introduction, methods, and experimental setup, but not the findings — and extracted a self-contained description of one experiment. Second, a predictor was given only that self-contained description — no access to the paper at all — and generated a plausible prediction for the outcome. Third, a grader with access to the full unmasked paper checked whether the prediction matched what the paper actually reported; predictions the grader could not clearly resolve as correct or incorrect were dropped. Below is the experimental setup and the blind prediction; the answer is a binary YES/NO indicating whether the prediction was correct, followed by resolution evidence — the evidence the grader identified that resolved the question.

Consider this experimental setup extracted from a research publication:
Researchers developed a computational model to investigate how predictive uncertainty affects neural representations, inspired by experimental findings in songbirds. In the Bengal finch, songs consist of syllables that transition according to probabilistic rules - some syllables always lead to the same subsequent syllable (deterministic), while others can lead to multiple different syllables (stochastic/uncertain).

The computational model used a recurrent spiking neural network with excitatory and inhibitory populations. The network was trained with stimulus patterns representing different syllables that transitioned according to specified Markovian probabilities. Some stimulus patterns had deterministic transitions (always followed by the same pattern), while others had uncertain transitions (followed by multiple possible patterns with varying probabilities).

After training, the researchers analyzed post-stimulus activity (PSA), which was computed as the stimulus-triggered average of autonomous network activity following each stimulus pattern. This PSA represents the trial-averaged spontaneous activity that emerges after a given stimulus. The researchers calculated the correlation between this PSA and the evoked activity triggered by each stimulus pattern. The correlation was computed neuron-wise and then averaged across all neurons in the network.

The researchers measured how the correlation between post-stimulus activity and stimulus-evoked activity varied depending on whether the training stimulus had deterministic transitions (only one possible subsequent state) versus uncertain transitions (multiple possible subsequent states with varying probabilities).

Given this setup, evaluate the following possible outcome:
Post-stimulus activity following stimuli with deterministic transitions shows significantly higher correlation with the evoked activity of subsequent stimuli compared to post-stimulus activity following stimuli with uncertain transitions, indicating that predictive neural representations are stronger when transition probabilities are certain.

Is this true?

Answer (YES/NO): YES